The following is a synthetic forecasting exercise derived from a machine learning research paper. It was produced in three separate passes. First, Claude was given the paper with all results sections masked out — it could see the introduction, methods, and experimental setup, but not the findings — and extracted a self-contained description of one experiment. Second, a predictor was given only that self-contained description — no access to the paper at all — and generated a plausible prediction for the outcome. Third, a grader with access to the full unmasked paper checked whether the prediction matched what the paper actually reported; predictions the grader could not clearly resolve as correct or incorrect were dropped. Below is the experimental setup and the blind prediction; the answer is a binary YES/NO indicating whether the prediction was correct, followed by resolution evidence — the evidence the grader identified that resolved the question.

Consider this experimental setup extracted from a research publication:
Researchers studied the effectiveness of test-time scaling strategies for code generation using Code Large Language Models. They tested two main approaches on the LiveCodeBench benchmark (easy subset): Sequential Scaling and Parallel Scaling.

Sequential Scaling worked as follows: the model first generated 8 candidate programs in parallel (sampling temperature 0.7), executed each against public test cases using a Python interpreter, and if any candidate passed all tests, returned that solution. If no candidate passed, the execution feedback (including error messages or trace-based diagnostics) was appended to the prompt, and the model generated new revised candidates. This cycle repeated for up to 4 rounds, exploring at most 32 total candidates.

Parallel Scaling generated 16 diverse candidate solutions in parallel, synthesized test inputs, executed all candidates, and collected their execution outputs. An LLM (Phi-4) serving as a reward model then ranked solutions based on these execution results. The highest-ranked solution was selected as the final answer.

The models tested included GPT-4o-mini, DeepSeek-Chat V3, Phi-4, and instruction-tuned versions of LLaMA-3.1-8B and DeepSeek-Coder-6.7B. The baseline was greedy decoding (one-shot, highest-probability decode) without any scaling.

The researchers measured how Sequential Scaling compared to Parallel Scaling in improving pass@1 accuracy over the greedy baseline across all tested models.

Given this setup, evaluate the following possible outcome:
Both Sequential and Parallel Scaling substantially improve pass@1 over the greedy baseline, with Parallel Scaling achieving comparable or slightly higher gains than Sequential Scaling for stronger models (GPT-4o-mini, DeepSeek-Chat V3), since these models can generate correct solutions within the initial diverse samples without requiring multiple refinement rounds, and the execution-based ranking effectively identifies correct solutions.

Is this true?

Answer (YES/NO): NO